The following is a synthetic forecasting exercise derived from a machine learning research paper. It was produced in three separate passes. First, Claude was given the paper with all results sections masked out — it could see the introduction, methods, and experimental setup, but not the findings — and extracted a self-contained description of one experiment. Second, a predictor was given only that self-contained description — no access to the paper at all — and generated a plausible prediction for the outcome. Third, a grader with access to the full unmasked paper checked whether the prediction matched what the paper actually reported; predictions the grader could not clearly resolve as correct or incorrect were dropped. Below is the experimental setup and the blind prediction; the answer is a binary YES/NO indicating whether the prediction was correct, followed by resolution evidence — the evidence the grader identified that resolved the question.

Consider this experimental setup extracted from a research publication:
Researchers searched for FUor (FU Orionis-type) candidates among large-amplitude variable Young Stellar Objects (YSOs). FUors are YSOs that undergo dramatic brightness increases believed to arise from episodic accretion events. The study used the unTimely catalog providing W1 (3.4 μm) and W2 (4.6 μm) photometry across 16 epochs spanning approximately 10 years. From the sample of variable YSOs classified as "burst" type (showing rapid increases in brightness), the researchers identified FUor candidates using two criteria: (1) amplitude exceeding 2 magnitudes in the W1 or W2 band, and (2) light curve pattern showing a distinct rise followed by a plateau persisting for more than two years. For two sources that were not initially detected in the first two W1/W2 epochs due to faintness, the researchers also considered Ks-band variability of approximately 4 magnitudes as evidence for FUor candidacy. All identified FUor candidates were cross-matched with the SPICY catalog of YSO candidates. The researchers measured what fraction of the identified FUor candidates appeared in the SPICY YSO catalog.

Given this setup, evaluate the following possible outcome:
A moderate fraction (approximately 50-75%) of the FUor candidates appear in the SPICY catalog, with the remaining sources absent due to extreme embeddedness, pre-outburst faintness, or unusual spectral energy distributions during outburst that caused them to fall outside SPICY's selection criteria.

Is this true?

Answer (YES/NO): NO